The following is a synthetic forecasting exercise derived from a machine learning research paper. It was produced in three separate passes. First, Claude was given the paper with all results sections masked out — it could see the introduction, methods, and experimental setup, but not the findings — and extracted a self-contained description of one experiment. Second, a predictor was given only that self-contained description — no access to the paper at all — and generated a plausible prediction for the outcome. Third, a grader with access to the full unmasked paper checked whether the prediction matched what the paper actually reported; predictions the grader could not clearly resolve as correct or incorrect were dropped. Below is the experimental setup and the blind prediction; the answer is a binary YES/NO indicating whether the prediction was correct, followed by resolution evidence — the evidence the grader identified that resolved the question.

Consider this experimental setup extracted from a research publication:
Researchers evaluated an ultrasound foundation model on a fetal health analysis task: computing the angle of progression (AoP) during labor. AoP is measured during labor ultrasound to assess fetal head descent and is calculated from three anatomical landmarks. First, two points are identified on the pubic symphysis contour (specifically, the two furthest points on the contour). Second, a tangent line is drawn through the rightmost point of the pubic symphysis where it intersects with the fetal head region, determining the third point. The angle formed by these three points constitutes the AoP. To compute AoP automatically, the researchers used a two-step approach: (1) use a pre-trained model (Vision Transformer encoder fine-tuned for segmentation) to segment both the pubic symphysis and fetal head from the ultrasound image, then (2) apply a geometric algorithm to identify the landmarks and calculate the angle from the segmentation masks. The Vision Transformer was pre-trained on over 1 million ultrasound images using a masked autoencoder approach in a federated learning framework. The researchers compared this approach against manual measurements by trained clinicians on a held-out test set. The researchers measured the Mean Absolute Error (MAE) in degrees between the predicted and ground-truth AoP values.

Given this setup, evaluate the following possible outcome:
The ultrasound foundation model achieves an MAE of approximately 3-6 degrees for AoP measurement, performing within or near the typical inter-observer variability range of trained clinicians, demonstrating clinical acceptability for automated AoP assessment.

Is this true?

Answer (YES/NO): NO